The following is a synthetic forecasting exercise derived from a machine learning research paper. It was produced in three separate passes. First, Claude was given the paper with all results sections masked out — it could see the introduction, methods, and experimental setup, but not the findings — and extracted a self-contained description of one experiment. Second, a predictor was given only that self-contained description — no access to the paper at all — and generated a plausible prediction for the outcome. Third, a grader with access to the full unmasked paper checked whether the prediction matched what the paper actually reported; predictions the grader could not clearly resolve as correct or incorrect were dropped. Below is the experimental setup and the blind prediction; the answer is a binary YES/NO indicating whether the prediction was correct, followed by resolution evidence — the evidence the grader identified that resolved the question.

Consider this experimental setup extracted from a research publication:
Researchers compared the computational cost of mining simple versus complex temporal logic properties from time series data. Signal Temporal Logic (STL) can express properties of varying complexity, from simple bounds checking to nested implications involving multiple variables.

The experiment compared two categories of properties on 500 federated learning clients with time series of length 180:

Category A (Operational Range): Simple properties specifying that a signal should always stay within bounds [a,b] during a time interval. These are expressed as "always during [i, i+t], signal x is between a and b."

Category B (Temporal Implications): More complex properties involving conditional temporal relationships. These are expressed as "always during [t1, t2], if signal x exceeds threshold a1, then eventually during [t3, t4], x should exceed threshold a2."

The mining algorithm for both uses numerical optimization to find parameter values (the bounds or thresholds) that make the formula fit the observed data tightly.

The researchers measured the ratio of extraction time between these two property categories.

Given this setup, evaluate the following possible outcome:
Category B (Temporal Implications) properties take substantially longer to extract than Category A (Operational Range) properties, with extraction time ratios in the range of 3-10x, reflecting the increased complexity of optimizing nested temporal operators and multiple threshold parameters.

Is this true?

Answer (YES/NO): YES